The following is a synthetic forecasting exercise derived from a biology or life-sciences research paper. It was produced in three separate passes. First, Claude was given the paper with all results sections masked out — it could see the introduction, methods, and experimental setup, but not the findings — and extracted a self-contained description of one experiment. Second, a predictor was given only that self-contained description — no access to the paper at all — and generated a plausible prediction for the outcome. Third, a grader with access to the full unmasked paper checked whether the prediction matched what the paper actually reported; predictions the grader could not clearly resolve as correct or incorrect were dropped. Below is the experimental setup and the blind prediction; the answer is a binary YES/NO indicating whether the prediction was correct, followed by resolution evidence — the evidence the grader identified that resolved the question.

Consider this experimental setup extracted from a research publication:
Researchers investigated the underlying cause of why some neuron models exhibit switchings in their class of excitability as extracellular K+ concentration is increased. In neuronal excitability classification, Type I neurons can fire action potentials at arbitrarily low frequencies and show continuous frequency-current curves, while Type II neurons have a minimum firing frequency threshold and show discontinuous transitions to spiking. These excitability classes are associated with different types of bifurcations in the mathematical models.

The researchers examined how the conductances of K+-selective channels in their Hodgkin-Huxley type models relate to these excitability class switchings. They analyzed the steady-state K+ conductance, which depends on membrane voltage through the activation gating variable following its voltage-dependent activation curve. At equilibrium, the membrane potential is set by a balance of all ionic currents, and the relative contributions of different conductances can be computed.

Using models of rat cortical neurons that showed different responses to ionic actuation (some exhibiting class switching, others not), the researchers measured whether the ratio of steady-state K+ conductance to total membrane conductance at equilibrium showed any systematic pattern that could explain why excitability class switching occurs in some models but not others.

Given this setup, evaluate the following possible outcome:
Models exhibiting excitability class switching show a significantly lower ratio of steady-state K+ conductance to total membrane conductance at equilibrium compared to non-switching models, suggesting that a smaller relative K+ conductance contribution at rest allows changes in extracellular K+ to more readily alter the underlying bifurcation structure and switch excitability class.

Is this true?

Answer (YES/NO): YES